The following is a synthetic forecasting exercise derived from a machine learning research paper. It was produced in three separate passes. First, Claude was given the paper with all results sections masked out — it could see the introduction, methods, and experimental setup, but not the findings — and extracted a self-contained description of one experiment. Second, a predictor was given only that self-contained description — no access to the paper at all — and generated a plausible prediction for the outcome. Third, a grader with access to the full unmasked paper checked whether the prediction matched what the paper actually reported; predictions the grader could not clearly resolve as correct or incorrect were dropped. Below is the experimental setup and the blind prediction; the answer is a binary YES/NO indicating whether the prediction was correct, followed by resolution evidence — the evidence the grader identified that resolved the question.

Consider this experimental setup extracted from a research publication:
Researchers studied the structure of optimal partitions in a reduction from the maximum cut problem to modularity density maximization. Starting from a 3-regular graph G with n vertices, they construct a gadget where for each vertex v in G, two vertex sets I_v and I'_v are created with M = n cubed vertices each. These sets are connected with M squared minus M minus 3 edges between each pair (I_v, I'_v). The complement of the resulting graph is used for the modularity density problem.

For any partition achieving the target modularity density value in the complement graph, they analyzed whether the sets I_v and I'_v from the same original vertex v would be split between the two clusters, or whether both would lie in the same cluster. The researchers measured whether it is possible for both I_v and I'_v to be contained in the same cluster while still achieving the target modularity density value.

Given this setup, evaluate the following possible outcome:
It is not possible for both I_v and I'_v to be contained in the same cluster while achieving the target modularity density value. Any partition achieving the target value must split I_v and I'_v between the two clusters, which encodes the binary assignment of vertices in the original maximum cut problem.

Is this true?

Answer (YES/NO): YES